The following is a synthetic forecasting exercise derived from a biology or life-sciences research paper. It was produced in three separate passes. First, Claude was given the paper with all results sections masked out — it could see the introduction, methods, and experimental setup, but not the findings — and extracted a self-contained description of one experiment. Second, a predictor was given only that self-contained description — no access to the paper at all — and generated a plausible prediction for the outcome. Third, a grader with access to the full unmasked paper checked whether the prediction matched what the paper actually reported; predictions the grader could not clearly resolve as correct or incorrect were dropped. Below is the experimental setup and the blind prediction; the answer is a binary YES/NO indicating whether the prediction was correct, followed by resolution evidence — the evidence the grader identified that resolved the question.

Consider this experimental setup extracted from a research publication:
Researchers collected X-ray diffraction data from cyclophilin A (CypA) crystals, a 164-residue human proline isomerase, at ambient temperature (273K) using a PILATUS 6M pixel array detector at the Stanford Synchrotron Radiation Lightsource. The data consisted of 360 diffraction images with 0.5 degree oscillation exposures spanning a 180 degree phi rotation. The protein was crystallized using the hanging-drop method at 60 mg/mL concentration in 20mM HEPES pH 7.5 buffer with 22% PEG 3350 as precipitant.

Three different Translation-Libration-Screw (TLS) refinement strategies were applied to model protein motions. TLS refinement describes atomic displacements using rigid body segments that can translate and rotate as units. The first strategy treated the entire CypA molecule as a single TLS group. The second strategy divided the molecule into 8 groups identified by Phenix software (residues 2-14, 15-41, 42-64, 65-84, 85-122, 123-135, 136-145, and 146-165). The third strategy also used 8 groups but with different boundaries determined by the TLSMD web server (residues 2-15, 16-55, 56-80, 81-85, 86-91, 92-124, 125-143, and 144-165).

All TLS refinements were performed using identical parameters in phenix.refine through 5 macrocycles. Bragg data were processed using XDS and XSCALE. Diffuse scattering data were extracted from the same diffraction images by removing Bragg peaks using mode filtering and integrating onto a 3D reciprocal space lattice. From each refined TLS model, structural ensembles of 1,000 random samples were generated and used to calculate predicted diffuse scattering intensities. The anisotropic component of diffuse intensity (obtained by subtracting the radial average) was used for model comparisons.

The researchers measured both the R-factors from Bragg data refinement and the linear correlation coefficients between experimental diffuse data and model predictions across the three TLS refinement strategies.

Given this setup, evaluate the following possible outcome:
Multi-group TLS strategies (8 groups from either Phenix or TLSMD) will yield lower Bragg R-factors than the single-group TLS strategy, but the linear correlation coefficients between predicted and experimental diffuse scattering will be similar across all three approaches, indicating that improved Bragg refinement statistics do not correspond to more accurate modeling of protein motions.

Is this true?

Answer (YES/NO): NO